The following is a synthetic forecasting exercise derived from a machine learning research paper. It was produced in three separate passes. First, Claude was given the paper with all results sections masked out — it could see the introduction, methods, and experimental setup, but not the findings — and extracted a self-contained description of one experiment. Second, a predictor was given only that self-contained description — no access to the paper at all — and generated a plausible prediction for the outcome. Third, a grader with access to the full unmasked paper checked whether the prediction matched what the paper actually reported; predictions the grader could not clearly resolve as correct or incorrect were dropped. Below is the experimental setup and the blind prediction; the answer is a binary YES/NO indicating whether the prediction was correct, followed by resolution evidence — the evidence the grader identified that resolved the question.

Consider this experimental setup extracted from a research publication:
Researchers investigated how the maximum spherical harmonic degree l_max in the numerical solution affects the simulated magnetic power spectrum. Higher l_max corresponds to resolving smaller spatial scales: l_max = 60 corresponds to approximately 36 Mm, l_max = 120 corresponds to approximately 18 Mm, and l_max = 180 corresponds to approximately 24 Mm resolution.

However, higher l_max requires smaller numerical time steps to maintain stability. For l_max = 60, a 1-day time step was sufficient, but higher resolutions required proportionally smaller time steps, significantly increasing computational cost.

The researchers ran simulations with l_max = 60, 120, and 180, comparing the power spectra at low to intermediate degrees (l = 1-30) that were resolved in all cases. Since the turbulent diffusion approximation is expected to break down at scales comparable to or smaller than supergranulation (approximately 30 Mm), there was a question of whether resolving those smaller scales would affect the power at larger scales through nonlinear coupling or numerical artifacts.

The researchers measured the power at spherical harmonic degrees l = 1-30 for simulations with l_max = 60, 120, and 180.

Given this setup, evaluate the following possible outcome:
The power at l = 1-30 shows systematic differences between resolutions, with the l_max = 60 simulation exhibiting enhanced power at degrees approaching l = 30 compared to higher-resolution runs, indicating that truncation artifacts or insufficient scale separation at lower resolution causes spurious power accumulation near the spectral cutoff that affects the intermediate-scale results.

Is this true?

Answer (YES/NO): NO